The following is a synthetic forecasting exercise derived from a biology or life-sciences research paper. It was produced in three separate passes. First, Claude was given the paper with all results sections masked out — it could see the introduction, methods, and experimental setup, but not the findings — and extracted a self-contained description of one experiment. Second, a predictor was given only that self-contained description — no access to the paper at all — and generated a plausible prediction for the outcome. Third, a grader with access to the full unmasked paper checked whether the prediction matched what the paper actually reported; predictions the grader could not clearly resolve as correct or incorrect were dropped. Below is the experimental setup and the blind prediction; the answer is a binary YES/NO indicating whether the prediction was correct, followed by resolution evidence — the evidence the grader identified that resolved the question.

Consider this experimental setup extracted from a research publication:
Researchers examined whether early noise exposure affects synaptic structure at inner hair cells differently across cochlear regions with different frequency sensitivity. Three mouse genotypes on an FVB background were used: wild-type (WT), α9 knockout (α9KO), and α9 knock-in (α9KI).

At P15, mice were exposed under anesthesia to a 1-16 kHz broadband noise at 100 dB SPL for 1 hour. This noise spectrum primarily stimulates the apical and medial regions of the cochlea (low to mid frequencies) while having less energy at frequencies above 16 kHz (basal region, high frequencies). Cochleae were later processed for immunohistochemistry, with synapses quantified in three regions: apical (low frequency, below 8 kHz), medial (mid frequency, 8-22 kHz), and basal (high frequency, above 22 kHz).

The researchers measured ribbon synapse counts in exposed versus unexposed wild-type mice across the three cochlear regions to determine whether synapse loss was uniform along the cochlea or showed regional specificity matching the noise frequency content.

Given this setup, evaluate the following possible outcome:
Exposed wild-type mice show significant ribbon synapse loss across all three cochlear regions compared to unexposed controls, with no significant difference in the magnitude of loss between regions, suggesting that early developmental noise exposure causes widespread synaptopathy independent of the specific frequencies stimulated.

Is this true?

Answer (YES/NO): NO